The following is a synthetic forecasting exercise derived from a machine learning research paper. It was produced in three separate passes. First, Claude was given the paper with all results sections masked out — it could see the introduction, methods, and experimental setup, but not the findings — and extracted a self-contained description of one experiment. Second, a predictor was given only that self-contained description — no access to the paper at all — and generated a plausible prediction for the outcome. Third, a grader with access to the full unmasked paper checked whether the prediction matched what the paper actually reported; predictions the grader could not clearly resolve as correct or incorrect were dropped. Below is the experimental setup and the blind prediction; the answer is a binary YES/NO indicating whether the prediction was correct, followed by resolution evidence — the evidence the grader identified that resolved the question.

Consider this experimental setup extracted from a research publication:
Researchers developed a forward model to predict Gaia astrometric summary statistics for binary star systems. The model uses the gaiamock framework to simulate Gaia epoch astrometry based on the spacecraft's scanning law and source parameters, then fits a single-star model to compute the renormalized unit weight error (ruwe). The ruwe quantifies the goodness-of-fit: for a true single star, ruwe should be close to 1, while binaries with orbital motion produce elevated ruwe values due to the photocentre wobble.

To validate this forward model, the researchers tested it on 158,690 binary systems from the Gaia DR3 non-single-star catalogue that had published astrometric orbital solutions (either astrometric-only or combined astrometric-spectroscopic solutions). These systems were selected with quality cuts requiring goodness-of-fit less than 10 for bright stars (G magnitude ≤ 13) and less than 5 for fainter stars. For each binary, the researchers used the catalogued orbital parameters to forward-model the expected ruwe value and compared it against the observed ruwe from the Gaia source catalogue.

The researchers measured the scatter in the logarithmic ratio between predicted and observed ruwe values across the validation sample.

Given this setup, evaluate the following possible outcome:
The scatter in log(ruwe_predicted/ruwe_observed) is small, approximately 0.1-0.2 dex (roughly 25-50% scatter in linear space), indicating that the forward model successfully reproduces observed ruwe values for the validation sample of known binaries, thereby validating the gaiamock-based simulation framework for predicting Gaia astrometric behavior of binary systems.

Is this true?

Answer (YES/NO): NO